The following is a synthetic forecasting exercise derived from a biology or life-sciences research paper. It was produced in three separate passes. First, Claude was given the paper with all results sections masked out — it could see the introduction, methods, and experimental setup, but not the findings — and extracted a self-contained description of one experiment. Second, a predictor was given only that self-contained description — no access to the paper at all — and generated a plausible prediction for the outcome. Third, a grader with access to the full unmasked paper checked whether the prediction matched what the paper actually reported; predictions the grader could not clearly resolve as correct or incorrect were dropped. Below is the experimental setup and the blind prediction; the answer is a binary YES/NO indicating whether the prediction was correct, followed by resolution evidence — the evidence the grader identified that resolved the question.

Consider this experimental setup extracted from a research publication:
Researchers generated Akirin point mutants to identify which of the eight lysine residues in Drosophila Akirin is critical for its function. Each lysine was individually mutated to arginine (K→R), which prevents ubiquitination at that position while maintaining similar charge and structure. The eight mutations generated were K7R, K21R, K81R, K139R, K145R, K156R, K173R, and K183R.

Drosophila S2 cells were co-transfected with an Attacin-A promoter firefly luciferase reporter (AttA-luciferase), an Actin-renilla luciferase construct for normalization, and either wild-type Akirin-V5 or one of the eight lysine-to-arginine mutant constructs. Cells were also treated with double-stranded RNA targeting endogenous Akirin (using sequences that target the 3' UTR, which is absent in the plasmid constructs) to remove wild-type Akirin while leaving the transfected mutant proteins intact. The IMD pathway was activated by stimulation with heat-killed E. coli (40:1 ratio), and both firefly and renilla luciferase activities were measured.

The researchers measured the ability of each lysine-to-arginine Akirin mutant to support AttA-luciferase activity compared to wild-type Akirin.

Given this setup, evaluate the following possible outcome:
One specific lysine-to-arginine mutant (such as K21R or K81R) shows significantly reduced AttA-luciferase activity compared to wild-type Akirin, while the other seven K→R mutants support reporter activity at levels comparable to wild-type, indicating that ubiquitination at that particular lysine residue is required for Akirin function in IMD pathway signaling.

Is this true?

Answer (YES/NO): NO